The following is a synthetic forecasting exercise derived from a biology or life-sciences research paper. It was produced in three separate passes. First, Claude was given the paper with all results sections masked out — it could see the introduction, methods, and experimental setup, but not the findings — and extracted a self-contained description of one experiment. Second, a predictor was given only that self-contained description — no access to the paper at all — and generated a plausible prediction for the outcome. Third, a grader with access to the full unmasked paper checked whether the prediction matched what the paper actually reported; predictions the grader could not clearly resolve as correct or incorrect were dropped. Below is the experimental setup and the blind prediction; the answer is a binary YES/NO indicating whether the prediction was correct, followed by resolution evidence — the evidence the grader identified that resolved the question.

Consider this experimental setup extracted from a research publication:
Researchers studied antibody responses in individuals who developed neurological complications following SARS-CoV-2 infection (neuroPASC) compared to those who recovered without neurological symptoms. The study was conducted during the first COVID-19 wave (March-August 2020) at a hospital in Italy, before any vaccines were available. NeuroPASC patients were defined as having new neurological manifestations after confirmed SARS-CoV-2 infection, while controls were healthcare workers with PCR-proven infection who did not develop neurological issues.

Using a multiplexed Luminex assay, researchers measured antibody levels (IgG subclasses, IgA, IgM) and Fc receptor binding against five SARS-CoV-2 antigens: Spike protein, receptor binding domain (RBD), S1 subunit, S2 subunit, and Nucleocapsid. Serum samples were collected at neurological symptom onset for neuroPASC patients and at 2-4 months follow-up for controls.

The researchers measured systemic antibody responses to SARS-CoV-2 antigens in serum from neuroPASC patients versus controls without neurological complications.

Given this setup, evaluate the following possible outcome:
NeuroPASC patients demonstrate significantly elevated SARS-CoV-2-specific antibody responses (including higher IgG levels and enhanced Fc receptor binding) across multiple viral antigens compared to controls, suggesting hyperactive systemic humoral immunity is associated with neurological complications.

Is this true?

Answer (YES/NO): NO